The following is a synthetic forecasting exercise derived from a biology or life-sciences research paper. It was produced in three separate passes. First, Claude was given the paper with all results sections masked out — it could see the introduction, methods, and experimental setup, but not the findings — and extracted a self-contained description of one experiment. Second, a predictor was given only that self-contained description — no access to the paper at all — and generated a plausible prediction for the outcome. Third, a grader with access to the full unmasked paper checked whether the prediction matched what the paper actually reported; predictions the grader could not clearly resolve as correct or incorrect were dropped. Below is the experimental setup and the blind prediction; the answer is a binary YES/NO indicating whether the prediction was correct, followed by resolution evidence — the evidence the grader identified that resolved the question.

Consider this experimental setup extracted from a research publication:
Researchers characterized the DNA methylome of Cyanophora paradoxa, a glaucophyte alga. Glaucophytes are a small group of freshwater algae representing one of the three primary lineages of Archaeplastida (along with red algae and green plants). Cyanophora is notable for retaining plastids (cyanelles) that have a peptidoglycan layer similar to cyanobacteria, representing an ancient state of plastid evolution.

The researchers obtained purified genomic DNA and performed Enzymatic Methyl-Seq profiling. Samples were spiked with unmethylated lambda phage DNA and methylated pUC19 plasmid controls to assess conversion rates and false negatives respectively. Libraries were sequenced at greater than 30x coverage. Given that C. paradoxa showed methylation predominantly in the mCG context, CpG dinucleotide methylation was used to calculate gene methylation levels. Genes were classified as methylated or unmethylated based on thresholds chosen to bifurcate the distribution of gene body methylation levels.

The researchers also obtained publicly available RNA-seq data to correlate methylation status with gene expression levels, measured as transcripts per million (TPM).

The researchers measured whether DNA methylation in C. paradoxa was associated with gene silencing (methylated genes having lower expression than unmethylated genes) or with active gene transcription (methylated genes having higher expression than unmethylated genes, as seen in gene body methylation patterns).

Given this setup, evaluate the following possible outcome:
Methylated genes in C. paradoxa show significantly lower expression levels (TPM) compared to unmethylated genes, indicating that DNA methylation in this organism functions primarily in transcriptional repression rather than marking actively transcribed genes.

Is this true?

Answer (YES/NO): YES